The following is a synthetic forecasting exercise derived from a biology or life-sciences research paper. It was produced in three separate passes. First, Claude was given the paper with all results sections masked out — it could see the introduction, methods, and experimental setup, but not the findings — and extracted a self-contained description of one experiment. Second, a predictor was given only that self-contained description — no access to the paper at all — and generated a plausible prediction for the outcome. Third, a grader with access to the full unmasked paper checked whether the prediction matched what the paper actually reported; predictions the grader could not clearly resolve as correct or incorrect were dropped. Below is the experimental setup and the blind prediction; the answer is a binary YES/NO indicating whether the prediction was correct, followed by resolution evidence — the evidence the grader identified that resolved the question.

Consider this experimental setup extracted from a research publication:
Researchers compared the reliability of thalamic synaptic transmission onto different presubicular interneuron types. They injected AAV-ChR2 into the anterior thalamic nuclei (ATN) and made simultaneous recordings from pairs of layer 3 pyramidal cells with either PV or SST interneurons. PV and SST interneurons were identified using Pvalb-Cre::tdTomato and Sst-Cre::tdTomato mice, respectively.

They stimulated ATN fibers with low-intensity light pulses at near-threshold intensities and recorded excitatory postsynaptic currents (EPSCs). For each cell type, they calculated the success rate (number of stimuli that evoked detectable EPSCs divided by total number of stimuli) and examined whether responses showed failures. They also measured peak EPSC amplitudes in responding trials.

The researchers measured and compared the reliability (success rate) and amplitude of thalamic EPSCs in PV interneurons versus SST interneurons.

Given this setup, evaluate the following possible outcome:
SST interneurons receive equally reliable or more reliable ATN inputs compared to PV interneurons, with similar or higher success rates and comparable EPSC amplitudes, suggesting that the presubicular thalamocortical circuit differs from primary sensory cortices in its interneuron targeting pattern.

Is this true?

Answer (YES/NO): NO